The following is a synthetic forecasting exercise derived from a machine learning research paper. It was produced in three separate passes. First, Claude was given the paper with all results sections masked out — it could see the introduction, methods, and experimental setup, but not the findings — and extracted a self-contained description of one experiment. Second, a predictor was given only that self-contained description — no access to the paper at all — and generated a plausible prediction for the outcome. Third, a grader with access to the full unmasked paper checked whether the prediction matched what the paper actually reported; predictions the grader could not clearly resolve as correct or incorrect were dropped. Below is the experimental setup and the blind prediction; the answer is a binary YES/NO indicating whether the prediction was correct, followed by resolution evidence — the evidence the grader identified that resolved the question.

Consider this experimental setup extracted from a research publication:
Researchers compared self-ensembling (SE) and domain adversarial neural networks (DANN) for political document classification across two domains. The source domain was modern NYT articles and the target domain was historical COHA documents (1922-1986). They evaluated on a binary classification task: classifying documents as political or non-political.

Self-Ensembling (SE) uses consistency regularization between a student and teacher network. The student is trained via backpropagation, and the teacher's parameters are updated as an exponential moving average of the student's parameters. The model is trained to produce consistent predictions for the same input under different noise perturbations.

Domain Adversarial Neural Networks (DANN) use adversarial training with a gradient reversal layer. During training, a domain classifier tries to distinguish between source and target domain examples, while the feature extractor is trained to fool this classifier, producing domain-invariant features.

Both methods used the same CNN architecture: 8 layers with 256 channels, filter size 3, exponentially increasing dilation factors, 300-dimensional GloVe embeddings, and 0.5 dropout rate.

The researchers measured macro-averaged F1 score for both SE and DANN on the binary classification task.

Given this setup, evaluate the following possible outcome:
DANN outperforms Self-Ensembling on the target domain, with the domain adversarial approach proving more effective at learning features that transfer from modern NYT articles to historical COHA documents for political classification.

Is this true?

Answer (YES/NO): YES